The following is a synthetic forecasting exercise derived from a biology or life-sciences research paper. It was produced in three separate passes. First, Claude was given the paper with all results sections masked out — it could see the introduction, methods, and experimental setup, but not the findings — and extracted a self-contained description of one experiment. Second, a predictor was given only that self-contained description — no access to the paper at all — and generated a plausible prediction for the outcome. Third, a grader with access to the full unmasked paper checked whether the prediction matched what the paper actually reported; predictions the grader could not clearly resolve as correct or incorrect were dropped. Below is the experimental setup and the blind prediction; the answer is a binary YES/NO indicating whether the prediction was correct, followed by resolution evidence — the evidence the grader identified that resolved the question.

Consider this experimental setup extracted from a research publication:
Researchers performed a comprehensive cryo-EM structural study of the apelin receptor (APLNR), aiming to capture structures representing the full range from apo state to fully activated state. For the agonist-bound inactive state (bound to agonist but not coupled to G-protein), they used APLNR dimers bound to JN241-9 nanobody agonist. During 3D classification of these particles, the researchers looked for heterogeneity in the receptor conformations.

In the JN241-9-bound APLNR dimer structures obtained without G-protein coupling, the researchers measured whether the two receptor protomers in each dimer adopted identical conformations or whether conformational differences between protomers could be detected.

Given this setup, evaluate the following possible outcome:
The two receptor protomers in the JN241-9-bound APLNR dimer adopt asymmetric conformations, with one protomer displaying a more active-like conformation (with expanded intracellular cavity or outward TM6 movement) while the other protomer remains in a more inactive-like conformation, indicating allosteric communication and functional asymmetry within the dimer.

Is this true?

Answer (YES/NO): NO